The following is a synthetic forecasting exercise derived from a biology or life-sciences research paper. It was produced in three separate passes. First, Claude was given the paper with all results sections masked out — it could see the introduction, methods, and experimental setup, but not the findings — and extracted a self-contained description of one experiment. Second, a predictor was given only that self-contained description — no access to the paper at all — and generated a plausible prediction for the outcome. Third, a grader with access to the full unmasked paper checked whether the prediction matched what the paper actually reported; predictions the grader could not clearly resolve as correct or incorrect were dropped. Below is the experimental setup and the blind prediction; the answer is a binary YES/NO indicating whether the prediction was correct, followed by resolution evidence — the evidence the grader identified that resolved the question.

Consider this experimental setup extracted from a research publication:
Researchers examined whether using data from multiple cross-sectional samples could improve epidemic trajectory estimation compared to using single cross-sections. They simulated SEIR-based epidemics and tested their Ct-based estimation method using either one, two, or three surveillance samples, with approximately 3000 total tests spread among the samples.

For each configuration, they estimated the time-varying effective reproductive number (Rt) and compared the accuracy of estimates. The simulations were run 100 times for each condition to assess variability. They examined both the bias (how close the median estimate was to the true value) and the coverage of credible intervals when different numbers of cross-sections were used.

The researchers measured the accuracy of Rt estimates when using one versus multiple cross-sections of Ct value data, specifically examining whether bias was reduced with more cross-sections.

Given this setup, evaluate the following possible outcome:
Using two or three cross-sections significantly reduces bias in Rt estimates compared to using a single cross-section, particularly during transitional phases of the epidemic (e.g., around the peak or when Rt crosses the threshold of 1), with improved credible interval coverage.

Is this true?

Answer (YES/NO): NO